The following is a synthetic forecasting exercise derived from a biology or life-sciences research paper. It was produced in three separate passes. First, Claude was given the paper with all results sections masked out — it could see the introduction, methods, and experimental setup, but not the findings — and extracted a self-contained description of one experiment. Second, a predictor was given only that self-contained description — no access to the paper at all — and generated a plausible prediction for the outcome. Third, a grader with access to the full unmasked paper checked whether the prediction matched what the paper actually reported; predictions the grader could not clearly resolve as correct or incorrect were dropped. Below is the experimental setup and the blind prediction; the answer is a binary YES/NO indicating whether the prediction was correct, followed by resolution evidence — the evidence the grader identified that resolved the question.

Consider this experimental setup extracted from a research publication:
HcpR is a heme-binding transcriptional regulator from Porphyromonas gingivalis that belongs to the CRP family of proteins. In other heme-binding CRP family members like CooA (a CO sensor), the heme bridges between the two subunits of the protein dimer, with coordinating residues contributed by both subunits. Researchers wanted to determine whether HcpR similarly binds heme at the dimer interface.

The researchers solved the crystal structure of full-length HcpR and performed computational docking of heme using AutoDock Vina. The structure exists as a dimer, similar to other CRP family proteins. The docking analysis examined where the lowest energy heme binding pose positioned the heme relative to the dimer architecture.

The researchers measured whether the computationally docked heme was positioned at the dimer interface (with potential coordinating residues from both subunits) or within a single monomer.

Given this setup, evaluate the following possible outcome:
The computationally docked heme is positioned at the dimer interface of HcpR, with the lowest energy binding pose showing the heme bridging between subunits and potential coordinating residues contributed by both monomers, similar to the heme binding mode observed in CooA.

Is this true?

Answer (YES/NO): NO